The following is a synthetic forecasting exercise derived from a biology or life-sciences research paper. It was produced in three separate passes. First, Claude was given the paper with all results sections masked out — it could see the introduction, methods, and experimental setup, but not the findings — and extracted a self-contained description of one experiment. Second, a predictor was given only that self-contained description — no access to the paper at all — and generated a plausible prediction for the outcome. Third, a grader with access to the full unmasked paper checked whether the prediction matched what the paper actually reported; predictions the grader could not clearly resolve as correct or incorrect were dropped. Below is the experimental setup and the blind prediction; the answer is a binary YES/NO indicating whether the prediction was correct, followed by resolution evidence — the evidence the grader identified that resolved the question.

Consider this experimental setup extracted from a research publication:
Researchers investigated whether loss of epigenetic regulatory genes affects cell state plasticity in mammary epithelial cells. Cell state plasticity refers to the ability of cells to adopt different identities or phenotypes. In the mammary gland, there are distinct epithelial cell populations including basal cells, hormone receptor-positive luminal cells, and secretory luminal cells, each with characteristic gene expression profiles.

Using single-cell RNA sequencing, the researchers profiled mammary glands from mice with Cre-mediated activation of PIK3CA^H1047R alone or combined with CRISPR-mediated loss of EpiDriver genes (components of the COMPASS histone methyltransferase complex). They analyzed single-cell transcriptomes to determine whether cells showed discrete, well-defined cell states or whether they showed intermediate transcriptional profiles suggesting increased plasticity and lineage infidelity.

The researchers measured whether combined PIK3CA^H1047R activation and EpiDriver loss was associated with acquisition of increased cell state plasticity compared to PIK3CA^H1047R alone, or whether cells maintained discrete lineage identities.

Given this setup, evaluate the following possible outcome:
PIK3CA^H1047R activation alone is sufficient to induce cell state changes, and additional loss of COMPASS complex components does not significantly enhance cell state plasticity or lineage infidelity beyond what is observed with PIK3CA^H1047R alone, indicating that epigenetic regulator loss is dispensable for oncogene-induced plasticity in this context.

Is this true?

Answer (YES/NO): NO